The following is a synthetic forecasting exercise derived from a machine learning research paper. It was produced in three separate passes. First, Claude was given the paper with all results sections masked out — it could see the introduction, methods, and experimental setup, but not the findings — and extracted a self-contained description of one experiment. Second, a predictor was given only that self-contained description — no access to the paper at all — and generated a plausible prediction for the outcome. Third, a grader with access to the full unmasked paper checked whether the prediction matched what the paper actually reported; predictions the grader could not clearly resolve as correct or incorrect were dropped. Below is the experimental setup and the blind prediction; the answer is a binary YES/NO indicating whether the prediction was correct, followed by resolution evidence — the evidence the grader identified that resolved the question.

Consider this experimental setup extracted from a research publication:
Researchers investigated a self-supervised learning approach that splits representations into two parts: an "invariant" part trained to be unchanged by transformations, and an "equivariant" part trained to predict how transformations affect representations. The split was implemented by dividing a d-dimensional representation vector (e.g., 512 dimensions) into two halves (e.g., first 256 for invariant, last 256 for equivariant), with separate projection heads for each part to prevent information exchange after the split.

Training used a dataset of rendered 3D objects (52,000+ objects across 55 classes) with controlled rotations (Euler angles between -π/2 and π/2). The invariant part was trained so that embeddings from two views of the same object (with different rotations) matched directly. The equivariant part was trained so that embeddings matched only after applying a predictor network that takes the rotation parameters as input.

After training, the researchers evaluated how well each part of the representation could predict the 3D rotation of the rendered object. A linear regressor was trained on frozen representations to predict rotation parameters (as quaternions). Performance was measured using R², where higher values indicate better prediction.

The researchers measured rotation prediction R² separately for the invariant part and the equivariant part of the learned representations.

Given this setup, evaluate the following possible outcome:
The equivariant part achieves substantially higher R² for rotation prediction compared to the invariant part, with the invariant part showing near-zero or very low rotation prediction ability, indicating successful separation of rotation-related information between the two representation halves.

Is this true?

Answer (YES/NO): NO